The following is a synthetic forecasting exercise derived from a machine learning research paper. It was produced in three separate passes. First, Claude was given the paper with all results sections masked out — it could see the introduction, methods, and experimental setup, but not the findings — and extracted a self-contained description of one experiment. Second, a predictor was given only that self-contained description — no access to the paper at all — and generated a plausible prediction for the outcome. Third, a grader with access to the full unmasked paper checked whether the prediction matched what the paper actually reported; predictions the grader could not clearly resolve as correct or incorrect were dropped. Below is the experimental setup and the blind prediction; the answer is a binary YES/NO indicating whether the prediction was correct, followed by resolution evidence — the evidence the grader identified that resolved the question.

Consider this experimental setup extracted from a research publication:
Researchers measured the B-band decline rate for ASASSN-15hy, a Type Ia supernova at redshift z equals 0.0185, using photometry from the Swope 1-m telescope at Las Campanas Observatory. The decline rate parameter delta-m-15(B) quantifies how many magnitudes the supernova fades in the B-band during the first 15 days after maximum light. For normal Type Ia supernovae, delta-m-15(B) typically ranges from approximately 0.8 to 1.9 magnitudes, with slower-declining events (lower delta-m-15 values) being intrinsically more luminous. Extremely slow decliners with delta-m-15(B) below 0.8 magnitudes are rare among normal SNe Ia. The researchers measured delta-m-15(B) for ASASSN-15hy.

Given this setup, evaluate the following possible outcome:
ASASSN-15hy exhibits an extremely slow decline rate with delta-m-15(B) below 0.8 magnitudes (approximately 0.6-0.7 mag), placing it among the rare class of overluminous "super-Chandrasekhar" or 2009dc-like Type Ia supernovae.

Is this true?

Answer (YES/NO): NO